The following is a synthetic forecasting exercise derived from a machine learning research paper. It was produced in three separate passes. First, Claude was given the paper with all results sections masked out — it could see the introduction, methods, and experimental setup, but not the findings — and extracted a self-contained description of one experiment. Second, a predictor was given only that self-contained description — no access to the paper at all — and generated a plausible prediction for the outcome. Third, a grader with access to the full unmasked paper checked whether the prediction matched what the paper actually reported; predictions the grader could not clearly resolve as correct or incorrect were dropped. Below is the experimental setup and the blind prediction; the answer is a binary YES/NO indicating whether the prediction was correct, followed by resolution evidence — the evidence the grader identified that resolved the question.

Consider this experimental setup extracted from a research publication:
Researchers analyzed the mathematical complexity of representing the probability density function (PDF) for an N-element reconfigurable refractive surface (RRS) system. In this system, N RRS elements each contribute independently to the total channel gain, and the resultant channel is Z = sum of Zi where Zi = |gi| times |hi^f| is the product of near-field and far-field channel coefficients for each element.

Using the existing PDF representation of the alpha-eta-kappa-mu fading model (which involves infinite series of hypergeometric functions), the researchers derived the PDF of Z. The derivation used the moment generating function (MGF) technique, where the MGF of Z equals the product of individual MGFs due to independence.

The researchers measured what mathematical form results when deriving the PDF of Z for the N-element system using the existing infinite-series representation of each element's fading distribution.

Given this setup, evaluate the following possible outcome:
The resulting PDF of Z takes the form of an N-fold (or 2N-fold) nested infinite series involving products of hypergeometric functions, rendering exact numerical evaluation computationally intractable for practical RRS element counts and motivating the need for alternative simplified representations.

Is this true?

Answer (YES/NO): NO